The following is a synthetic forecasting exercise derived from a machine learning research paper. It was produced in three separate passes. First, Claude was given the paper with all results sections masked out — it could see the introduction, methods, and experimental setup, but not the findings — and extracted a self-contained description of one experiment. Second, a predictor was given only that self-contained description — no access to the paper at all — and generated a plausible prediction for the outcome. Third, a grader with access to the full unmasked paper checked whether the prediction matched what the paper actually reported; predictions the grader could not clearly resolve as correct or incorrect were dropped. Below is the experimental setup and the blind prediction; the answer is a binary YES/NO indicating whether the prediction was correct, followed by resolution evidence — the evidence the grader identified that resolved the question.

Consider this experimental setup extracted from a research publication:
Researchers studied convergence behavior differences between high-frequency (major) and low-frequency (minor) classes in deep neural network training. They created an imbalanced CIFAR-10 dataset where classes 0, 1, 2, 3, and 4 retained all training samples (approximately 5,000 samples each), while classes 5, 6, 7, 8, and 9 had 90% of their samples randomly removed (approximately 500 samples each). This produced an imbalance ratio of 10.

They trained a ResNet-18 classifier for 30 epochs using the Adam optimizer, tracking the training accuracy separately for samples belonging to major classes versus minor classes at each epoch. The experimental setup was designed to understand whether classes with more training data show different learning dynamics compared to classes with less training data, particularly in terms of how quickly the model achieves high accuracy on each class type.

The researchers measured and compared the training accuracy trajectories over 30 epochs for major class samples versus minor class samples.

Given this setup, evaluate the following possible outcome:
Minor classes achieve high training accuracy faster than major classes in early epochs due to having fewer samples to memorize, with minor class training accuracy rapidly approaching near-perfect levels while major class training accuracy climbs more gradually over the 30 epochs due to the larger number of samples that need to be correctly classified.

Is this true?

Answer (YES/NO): NO